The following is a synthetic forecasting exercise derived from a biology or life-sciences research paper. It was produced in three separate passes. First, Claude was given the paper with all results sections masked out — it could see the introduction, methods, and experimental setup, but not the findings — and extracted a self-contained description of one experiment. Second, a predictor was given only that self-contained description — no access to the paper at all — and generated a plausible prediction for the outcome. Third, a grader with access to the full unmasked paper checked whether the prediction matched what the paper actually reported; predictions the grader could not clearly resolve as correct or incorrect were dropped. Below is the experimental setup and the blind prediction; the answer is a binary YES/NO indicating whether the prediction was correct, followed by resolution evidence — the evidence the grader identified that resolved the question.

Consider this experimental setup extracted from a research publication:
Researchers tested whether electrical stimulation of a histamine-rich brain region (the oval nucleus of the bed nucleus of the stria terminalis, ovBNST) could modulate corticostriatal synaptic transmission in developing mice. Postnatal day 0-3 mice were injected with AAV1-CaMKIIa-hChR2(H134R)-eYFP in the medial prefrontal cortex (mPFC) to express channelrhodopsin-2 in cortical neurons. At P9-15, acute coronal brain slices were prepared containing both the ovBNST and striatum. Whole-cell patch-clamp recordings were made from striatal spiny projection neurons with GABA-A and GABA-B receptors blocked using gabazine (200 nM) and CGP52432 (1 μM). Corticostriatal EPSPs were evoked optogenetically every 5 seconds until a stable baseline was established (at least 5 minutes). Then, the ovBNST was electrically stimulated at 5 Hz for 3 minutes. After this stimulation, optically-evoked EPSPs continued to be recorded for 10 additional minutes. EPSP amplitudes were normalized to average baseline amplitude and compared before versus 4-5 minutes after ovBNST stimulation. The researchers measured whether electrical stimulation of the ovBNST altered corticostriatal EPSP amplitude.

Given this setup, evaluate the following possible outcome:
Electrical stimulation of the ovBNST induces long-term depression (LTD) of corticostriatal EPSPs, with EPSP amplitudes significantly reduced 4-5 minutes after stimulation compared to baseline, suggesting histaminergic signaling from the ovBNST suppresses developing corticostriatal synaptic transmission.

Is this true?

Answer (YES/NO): NO